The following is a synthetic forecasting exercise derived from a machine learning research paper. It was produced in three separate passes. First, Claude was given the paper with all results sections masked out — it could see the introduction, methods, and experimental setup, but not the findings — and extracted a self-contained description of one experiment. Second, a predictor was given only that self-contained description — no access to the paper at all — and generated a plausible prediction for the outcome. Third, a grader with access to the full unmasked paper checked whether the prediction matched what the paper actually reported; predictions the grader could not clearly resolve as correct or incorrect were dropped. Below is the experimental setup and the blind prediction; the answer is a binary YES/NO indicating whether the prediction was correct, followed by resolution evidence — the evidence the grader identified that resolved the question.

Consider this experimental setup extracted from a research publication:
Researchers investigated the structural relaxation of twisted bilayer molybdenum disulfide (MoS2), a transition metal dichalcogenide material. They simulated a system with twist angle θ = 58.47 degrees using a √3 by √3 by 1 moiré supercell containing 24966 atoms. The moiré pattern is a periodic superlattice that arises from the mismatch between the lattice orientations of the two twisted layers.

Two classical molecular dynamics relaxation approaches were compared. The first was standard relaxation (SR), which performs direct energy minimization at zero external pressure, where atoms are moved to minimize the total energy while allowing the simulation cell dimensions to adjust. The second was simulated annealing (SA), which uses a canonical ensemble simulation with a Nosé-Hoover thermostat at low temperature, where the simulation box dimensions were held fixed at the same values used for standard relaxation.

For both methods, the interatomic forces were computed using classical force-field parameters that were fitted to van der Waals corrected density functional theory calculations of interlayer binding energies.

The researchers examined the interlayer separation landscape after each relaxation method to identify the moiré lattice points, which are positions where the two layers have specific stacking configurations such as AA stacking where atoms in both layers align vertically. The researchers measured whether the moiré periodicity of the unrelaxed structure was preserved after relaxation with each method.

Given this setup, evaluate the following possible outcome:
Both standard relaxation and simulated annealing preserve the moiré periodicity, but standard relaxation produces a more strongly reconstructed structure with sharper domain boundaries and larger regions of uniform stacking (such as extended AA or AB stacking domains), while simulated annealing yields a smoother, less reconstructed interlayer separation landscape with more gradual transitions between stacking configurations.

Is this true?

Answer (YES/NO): NO